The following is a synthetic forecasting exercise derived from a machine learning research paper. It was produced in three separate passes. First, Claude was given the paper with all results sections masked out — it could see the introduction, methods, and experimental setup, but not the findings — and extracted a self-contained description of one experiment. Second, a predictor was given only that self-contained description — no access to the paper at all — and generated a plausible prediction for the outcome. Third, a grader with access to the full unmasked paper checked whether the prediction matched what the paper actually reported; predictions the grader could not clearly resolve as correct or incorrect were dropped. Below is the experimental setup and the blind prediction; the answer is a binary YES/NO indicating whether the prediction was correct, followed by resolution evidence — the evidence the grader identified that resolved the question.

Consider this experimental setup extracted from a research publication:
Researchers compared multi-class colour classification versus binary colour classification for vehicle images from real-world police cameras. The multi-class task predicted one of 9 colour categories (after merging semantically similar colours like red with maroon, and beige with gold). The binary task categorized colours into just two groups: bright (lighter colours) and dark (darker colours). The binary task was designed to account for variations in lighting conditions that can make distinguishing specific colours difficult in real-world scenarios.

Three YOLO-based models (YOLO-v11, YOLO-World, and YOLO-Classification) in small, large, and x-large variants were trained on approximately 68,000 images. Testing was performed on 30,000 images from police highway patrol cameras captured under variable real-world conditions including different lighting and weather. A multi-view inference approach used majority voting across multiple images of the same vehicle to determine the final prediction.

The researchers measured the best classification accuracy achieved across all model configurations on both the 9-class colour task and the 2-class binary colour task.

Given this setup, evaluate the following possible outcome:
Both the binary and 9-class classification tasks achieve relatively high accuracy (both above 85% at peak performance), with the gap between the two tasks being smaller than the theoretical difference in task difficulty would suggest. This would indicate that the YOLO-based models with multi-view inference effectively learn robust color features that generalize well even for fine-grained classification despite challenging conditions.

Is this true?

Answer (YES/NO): YES